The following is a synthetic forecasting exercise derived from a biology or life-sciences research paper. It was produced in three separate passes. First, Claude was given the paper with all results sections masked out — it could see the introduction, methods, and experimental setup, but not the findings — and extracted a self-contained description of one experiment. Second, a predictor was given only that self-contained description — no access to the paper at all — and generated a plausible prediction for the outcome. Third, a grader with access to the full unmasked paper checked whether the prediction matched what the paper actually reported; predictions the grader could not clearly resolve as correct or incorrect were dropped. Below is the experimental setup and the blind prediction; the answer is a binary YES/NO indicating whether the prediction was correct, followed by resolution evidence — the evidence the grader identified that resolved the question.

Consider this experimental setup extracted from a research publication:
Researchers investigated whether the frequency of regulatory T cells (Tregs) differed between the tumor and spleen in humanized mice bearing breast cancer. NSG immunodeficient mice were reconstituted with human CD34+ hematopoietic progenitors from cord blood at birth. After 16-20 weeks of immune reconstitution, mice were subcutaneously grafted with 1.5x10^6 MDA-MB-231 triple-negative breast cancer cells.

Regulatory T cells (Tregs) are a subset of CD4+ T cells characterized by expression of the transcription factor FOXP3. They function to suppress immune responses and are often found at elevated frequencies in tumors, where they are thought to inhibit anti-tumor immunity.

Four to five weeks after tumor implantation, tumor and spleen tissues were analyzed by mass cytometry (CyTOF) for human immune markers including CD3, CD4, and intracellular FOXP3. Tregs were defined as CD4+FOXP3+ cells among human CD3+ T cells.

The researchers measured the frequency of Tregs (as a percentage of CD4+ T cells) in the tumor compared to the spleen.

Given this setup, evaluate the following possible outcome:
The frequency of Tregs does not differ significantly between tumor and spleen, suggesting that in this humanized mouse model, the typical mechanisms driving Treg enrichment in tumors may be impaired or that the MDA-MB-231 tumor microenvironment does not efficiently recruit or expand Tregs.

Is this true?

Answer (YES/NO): NO